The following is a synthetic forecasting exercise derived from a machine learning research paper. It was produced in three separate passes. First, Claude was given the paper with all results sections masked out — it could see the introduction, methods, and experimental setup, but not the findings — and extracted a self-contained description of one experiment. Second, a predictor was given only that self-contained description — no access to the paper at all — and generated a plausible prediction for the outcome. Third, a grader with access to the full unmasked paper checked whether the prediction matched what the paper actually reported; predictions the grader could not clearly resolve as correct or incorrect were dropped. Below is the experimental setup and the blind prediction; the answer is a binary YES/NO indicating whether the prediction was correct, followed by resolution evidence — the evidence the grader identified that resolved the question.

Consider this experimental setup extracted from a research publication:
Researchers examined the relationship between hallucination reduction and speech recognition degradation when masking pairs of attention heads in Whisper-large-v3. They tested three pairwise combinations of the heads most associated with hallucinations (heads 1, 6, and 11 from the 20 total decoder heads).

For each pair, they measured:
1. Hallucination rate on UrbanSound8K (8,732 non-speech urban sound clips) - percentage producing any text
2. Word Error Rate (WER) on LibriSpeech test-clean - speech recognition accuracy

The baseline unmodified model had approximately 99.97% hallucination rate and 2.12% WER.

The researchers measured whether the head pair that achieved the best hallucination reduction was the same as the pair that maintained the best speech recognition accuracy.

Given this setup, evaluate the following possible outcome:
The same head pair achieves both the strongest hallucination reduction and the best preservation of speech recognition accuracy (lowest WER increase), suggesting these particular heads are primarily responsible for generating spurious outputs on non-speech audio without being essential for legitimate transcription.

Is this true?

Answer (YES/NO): NO